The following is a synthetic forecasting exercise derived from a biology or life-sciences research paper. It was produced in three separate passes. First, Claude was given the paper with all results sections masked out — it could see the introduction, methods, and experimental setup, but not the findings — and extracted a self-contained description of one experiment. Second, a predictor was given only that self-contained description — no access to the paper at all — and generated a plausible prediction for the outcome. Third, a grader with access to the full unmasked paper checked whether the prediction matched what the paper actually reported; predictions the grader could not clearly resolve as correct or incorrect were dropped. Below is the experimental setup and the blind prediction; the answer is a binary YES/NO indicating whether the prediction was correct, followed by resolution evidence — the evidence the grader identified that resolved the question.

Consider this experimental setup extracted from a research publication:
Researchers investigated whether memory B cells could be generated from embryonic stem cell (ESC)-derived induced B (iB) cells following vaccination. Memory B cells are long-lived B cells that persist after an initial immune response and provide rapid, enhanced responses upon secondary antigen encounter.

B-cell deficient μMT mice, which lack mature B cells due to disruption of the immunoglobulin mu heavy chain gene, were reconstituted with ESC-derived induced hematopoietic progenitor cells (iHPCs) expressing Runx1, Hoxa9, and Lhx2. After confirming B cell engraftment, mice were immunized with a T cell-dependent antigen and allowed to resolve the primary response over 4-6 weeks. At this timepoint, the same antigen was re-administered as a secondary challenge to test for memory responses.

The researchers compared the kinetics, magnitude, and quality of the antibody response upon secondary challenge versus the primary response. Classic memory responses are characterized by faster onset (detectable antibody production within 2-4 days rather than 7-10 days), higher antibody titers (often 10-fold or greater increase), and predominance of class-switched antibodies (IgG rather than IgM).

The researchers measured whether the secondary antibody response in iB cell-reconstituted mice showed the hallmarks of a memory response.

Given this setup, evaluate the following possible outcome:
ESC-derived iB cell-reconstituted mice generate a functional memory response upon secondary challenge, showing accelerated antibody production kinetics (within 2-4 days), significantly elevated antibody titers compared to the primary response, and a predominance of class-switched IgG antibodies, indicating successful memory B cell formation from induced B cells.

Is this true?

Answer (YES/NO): YES